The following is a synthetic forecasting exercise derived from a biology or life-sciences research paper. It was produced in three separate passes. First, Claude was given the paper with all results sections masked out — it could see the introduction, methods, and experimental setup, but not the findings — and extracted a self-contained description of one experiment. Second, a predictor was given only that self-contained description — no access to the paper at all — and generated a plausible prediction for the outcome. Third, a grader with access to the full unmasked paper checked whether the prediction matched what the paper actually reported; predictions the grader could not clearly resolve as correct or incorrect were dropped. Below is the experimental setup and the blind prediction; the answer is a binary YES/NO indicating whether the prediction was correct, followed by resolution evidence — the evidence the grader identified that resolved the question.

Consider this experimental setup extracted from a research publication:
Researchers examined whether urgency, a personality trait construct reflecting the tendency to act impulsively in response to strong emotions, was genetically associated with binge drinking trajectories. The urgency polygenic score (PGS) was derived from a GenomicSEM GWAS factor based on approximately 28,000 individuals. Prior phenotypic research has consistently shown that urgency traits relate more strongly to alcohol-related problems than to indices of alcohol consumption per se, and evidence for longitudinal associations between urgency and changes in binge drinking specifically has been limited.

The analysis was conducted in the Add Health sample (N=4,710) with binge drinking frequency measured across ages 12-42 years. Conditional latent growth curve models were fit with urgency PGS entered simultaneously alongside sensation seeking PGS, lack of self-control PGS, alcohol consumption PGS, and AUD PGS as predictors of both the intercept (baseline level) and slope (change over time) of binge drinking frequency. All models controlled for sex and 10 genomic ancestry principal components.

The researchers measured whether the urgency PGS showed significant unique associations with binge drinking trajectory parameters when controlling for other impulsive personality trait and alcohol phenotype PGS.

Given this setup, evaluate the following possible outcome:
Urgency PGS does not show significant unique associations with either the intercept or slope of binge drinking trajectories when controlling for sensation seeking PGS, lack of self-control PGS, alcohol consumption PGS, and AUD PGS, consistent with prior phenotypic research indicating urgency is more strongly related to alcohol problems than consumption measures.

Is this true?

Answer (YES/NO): YES